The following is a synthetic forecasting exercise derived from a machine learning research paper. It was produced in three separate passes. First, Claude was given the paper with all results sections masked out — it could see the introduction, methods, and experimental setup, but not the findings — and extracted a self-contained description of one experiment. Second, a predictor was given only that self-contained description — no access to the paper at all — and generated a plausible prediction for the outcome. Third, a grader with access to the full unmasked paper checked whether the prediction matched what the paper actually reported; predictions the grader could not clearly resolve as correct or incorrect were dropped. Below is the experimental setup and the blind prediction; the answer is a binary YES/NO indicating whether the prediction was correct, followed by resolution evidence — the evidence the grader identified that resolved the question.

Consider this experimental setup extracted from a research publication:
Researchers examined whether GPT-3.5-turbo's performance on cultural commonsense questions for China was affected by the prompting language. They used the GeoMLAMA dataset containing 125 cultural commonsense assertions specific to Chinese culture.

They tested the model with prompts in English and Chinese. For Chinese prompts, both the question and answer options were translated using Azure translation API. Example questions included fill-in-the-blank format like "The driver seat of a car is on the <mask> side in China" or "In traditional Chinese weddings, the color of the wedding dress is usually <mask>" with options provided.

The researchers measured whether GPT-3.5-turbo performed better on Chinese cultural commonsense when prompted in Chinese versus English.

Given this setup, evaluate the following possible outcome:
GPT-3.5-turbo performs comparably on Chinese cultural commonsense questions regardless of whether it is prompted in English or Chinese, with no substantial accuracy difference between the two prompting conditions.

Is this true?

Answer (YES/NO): NO